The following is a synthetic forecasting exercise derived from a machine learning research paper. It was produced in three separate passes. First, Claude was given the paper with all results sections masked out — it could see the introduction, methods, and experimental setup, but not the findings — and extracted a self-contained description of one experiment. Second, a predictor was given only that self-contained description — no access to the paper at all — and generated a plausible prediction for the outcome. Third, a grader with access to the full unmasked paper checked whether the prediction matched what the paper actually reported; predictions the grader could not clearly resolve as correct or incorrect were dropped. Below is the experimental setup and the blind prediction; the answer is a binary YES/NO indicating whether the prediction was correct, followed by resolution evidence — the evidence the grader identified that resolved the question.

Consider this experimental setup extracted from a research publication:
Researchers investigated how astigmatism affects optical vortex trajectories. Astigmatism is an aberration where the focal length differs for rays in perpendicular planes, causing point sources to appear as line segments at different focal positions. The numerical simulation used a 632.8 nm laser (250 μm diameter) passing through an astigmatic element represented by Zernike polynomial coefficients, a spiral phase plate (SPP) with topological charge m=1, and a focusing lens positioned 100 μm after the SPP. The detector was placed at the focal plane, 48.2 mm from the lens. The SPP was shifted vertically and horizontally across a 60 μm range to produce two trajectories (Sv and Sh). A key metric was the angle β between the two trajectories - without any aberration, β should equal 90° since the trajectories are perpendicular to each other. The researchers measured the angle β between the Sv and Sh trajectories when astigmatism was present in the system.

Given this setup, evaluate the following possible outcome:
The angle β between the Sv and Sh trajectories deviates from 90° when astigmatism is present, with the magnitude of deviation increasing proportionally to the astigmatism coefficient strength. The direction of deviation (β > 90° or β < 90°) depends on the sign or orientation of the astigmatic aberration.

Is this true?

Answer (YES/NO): NO